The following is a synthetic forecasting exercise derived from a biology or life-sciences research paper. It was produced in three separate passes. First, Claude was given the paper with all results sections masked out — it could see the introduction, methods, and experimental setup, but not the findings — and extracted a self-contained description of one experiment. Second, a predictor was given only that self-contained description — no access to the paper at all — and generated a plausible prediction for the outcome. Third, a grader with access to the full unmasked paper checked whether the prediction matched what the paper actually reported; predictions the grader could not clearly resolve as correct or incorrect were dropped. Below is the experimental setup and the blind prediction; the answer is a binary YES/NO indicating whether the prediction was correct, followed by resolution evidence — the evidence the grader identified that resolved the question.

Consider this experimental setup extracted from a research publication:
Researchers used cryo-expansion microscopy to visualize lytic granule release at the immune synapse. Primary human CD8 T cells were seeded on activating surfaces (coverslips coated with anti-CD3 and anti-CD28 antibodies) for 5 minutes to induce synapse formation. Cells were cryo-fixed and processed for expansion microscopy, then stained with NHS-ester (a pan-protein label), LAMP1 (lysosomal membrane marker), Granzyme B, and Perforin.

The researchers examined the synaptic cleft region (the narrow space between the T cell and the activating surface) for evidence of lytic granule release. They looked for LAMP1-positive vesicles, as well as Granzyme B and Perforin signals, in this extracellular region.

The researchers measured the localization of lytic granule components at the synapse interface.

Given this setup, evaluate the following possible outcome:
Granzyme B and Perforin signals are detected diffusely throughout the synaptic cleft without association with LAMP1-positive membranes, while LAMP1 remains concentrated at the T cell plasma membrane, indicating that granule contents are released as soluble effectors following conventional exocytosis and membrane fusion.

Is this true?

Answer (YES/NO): NO